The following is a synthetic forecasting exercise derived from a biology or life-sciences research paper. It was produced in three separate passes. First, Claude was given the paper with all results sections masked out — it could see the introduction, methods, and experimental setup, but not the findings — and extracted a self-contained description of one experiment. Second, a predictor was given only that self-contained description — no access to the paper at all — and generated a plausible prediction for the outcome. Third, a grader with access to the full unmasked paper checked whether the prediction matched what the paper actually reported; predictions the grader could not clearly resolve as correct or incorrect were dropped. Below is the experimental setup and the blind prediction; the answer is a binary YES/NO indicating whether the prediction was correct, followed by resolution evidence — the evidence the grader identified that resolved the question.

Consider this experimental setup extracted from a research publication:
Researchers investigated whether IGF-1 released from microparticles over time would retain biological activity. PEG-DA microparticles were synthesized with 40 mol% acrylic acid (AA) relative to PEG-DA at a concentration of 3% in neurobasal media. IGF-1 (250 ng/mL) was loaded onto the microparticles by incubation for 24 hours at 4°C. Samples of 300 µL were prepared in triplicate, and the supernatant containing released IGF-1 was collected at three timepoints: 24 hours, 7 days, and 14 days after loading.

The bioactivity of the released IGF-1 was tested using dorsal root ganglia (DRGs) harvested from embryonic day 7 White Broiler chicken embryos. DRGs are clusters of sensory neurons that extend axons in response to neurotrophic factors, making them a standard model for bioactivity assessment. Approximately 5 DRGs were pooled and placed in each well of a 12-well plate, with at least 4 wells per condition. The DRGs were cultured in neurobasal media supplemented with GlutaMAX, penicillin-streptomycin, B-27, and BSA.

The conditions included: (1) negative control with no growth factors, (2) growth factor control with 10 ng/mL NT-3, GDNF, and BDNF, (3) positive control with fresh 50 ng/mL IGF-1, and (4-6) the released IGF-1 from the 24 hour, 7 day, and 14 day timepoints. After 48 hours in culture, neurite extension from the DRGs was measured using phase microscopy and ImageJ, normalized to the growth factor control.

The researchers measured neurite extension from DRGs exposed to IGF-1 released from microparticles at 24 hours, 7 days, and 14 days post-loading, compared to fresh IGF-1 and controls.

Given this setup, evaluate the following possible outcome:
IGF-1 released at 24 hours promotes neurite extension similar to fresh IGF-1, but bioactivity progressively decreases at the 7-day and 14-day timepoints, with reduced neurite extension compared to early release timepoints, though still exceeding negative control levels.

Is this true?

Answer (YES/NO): NO